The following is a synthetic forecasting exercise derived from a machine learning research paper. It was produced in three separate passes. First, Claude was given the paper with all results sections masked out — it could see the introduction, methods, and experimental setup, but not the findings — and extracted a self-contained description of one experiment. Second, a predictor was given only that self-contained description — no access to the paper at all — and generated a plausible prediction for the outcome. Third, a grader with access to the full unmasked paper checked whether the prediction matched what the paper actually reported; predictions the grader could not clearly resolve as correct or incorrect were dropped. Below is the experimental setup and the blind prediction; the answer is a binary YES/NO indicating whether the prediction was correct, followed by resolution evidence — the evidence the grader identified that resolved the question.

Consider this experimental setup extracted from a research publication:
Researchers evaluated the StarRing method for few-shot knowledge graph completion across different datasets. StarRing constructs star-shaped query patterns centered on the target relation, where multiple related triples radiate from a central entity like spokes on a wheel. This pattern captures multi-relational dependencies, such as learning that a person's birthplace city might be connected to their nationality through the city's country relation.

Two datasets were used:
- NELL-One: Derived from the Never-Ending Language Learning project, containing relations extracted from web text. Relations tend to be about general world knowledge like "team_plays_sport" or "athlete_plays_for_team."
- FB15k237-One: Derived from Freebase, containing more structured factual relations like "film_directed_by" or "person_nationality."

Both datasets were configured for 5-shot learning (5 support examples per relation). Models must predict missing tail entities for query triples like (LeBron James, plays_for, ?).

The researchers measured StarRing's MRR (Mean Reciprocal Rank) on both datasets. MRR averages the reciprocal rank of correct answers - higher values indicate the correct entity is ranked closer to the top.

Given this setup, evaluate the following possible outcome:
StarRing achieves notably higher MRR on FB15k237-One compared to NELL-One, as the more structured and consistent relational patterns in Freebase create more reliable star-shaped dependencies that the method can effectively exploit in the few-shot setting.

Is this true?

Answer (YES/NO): NO